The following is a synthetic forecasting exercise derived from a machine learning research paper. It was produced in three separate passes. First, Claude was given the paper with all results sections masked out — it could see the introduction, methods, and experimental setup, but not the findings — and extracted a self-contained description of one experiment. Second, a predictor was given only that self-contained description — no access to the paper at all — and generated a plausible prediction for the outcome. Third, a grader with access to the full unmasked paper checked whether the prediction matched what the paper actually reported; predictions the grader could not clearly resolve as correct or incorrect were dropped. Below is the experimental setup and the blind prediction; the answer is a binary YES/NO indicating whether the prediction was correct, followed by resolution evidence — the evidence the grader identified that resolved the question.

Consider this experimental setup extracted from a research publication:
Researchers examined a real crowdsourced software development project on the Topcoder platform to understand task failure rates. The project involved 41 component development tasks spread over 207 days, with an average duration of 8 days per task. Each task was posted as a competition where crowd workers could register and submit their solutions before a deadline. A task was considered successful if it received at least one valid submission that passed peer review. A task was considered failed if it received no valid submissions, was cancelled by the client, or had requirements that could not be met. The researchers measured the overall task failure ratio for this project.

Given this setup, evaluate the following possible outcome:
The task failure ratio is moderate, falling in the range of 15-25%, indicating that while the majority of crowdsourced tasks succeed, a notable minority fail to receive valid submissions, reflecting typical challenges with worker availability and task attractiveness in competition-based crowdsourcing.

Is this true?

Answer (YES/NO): NO